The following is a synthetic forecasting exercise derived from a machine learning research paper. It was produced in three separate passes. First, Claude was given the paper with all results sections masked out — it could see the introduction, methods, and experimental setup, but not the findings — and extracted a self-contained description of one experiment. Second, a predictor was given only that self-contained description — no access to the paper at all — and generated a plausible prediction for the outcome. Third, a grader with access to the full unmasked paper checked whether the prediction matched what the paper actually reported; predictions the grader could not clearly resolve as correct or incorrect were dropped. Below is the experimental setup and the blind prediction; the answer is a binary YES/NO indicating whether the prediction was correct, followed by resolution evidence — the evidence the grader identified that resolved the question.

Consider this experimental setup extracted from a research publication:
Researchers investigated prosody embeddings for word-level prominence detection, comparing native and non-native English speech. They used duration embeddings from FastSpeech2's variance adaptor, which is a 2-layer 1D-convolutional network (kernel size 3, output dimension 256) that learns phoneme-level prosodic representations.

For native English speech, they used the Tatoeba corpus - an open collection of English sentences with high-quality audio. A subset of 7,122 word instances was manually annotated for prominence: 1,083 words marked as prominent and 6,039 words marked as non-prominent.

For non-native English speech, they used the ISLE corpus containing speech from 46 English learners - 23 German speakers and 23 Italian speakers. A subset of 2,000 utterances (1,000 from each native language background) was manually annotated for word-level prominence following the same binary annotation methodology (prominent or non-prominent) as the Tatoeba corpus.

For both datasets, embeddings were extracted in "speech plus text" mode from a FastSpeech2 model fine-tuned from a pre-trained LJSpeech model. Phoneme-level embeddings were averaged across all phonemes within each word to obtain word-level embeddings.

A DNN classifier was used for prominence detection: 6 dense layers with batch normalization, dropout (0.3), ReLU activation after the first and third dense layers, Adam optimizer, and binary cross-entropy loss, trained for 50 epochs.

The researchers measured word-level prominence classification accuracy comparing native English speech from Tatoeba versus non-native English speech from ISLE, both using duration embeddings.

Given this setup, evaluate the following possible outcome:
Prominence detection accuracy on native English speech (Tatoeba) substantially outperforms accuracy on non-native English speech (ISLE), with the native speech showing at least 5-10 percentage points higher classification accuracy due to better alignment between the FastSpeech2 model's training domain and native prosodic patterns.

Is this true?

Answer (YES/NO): YES